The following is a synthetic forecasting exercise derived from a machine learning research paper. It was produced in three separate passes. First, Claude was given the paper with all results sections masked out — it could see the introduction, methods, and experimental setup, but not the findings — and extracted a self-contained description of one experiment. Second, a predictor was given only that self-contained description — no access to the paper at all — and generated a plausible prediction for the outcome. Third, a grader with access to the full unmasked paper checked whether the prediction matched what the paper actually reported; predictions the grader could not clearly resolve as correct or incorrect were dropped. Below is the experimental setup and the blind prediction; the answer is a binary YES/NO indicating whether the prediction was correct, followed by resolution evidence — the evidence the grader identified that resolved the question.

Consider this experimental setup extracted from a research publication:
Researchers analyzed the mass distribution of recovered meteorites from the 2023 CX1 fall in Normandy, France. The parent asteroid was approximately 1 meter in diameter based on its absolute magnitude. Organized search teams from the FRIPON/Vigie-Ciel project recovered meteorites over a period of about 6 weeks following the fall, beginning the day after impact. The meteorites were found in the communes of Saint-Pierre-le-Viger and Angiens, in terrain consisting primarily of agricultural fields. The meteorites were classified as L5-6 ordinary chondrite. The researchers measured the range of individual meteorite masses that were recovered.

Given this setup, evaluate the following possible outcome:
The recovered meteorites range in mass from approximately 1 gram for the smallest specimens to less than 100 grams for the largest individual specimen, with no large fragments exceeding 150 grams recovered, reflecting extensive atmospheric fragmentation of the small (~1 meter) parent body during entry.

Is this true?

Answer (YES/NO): NO